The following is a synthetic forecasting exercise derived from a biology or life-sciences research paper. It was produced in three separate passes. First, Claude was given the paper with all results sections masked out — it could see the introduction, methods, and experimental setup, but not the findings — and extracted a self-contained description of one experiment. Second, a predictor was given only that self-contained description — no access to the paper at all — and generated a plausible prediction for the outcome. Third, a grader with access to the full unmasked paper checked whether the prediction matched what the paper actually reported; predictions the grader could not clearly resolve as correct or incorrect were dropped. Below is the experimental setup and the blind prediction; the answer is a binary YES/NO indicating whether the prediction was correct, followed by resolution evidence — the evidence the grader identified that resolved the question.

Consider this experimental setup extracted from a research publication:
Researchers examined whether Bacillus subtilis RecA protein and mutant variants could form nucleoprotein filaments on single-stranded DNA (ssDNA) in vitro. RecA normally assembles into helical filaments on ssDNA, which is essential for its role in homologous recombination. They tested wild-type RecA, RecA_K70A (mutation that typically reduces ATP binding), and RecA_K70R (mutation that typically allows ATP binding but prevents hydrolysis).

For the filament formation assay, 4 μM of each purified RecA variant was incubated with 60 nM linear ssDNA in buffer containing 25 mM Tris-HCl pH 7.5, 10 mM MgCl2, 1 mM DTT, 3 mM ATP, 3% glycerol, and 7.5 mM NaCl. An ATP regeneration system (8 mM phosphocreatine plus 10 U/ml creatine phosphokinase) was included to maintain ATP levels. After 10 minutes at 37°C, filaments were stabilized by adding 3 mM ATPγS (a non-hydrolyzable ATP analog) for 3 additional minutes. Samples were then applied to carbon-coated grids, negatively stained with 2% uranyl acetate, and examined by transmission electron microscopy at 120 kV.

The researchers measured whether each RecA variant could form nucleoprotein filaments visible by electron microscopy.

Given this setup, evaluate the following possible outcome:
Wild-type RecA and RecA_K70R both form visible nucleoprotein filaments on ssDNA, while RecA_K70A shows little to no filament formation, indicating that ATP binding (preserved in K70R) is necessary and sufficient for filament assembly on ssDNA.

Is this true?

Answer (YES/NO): NO